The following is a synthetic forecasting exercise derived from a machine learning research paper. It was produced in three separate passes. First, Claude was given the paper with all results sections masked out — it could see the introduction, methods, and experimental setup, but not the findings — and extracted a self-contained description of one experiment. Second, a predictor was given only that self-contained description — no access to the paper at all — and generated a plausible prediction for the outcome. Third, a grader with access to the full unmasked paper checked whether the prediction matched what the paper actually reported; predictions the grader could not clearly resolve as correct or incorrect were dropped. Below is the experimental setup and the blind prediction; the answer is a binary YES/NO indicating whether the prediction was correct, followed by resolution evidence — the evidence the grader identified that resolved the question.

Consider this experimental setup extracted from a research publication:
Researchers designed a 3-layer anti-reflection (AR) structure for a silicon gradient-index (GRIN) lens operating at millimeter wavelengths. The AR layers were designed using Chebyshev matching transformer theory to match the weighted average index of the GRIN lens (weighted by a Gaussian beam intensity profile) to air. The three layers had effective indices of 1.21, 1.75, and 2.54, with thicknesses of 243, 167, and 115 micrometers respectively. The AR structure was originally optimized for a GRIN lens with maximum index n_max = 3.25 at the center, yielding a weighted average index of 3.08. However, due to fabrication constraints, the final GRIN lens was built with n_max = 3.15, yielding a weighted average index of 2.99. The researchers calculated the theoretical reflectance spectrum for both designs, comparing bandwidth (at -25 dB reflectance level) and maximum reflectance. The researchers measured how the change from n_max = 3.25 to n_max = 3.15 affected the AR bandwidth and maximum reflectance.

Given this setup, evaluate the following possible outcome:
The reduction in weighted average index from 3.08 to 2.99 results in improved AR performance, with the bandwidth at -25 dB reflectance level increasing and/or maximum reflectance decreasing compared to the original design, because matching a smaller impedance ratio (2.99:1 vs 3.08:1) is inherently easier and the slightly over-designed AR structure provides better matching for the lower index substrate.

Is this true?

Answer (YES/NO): NO